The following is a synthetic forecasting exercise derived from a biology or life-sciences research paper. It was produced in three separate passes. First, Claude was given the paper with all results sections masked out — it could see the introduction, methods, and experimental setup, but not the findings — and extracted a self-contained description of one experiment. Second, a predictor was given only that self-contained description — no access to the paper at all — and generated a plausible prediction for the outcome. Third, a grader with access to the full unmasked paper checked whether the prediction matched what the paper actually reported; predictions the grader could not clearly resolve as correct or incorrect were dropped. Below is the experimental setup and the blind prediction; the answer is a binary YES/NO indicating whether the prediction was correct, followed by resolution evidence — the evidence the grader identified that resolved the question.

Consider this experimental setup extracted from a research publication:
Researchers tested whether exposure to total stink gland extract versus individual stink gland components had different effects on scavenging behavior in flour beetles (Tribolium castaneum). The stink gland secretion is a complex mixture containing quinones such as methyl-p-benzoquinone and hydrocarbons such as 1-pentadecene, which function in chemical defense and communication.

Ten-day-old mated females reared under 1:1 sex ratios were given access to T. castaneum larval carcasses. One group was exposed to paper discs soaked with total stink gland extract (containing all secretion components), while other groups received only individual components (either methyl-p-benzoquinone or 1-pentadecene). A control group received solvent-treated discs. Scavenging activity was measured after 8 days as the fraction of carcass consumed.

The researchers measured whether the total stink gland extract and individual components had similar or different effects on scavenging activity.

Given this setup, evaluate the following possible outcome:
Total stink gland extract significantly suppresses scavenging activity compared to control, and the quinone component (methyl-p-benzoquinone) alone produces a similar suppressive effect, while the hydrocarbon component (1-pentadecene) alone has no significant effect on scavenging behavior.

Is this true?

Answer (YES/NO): NO